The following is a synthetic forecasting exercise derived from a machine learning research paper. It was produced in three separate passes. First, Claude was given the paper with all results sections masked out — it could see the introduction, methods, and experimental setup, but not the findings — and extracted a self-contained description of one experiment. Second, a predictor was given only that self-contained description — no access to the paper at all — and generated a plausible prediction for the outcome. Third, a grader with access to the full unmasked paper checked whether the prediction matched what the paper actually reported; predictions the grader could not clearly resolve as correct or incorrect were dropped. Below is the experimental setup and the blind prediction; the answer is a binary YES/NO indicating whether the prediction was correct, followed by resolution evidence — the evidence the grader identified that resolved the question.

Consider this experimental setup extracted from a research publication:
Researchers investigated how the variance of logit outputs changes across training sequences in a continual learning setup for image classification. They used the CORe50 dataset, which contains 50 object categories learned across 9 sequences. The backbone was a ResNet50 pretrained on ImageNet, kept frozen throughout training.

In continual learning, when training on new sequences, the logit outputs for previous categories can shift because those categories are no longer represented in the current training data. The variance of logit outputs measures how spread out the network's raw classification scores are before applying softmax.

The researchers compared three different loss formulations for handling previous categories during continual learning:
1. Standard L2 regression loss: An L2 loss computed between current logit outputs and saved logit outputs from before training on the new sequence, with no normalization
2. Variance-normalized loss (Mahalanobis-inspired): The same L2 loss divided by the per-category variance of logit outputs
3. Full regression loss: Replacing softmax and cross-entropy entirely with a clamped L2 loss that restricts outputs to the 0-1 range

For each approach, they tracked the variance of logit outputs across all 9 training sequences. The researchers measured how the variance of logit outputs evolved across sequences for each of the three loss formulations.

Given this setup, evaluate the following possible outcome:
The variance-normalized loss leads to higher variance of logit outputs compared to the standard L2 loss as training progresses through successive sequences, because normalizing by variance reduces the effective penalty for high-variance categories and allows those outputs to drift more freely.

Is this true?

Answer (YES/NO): NO